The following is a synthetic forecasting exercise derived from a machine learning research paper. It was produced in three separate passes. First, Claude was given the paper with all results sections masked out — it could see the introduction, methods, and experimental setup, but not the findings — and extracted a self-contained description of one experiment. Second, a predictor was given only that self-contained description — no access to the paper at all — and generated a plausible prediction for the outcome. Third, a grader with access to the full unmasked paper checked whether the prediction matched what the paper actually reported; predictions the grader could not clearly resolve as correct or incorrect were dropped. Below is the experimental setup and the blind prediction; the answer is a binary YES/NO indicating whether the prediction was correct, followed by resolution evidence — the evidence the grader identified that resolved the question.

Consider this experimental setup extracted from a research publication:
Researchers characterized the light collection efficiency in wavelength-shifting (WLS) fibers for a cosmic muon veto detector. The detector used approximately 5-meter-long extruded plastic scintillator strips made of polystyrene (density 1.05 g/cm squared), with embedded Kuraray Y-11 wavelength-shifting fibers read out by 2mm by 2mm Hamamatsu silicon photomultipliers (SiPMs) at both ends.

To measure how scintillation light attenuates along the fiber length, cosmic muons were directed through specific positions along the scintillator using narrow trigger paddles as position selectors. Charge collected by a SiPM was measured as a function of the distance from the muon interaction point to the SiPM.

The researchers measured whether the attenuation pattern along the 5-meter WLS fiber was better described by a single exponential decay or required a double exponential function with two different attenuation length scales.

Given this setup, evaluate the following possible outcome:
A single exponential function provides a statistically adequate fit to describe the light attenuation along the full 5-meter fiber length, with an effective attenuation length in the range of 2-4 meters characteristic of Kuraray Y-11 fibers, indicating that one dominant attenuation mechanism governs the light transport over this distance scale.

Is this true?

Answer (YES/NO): NO